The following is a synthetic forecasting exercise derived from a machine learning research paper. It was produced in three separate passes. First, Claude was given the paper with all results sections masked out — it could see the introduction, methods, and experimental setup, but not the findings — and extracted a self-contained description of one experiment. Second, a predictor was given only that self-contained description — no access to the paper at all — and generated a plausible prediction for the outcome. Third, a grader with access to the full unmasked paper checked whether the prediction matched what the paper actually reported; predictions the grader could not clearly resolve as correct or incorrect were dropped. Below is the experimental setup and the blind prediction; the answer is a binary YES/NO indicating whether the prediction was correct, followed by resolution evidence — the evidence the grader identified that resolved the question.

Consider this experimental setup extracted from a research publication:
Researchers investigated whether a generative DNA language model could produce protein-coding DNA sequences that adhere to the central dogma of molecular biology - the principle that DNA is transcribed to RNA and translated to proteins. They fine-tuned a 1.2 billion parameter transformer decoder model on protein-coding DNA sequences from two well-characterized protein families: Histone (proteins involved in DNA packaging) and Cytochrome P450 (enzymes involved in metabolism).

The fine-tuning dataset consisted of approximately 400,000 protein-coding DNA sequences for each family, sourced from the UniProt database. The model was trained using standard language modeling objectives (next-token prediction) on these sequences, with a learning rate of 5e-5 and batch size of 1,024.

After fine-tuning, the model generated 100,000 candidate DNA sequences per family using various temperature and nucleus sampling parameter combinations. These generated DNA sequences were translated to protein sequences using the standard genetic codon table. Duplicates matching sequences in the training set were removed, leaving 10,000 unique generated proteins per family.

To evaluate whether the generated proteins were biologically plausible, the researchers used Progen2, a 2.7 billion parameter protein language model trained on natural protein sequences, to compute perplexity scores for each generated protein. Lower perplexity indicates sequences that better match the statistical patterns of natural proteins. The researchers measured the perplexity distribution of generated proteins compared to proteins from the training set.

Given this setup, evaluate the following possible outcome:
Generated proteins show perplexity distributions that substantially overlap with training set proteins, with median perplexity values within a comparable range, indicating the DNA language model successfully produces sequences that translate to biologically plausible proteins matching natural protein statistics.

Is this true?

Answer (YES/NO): YES